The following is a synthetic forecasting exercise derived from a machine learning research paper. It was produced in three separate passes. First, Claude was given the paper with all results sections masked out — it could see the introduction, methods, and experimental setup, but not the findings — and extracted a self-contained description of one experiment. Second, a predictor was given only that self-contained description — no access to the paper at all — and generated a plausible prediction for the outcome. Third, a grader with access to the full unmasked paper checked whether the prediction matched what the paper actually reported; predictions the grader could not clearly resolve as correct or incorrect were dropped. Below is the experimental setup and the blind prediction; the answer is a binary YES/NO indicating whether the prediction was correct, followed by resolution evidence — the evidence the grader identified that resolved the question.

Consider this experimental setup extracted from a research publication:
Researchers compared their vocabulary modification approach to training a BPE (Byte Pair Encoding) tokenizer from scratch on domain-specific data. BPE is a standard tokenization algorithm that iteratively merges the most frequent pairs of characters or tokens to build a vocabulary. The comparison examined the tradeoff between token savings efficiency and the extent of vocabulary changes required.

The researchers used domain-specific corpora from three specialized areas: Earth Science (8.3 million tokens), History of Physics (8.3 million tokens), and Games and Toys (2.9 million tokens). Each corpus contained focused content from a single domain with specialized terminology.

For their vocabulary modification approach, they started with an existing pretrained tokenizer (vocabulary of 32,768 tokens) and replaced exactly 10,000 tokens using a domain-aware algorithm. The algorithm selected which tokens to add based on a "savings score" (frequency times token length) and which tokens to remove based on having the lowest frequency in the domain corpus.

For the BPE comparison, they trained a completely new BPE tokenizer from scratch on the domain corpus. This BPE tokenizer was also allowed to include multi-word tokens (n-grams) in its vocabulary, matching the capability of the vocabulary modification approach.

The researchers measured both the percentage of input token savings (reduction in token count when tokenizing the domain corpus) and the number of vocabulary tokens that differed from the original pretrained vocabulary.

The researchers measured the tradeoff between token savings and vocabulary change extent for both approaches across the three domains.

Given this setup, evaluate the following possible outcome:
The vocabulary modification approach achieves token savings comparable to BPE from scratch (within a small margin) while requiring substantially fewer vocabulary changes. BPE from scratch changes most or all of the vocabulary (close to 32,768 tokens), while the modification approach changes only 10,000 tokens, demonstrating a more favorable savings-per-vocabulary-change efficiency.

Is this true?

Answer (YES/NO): NO